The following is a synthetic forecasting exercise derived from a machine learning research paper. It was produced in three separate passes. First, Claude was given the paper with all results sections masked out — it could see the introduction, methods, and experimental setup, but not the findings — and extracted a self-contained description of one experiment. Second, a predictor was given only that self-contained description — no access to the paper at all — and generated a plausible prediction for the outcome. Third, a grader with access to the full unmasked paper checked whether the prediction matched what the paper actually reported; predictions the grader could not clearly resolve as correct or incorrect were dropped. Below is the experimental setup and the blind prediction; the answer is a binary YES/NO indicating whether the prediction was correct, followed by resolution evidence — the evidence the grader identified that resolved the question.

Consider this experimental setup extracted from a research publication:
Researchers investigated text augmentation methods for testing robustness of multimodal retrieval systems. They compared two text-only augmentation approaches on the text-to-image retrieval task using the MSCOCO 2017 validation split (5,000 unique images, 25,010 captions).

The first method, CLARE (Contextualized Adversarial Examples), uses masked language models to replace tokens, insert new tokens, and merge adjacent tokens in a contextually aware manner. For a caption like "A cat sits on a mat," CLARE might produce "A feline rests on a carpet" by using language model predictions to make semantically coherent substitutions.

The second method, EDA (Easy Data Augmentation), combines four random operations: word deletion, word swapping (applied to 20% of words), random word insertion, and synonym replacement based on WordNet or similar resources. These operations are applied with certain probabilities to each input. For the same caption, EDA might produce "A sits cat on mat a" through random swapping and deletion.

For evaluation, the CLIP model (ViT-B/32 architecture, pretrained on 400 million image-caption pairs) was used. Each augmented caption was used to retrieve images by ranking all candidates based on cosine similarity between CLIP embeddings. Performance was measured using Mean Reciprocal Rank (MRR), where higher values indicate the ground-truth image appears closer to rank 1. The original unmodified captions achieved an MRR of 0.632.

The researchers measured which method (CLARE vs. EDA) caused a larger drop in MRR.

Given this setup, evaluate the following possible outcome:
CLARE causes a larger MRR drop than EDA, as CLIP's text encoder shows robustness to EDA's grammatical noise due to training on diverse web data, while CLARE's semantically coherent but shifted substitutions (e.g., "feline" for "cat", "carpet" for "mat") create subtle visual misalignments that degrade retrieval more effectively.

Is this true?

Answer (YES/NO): YES